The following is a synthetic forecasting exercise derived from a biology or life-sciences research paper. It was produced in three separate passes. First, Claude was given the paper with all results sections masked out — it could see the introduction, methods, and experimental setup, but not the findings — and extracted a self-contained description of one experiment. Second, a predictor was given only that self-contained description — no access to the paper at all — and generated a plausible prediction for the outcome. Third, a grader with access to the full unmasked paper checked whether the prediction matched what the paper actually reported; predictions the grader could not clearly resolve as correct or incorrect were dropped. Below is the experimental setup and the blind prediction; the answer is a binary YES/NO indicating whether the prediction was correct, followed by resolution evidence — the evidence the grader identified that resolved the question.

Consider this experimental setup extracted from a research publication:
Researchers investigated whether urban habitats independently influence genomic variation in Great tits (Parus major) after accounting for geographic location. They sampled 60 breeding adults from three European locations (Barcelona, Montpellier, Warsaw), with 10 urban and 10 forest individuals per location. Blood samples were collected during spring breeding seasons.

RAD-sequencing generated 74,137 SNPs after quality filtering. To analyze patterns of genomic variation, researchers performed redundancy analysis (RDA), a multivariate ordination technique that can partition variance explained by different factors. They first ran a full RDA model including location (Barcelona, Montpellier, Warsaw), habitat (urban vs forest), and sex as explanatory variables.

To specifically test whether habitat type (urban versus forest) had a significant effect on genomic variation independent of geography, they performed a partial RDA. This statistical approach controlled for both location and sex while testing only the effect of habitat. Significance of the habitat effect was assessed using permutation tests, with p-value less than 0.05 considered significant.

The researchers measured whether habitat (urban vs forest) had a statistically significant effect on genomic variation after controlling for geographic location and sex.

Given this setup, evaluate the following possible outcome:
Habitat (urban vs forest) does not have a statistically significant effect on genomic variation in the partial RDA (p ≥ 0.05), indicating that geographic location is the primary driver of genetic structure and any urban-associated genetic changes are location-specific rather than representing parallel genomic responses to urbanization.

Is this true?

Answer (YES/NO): NO